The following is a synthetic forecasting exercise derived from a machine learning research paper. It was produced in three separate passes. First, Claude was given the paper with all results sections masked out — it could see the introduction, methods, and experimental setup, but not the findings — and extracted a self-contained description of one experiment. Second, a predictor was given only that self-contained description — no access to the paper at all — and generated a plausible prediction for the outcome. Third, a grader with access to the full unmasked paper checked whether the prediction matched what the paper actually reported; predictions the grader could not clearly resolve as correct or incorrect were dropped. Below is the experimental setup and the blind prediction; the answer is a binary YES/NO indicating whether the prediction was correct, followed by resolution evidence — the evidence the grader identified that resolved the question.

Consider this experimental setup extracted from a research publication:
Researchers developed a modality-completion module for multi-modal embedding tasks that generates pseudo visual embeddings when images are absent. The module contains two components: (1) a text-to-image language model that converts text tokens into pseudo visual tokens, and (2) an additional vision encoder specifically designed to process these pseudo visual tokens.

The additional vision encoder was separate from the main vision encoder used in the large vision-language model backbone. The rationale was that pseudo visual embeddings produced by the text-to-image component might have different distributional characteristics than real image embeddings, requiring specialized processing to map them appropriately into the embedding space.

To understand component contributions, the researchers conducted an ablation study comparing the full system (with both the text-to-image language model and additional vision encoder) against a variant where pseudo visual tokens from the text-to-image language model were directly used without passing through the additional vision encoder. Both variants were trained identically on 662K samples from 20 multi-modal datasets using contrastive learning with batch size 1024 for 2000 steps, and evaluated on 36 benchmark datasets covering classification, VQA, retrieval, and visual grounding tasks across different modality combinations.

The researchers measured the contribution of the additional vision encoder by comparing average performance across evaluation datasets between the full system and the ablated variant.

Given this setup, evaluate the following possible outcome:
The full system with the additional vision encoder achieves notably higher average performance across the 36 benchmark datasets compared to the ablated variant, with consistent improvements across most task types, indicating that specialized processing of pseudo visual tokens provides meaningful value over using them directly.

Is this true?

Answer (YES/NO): NO